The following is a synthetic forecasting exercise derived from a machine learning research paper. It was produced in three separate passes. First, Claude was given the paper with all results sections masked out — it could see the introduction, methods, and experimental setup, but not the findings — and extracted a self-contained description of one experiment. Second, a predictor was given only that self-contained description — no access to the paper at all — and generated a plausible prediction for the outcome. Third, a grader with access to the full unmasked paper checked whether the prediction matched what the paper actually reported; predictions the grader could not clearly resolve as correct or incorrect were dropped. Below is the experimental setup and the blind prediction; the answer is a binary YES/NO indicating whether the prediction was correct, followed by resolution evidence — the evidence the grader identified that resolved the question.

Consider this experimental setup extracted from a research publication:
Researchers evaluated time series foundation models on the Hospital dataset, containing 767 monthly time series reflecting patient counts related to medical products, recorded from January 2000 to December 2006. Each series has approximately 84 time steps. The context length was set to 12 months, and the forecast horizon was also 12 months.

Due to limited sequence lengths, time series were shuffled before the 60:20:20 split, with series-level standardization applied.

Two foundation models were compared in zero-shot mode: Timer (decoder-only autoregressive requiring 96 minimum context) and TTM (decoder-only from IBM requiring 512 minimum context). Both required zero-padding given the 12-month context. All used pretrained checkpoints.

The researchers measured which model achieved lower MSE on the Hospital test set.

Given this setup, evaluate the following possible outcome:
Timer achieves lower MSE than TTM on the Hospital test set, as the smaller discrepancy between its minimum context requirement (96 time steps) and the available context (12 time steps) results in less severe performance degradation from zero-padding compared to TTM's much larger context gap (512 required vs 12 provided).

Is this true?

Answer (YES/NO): NO